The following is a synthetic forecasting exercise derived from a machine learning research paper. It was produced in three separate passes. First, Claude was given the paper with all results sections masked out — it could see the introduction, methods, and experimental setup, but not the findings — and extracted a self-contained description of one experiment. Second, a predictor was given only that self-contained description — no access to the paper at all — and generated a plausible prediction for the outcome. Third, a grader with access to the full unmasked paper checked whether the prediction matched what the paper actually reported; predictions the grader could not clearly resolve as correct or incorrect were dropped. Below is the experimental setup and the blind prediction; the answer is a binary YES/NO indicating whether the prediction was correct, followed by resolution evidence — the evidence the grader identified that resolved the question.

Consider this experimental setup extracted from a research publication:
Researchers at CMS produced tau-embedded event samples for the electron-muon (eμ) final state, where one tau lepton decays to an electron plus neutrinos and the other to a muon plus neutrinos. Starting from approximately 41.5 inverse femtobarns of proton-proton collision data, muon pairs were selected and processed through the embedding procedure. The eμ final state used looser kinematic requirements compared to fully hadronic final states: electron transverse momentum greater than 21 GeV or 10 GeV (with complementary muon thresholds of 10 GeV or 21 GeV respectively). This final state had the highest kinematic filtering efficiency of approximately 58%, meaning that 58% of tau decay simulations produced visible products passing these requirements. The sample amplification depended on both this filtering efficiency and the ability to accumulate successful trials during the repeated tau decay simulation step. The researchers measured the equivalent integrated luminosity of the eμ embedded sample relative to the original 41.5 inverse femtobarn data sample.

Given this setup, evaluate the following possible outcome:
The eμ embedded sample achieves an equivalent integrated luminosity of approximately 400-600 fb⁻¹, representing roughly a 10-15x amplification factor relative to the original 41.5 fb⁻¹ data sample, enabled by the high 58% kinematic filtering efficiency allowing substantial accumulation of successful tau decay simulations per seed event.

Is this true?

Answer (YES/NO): NO